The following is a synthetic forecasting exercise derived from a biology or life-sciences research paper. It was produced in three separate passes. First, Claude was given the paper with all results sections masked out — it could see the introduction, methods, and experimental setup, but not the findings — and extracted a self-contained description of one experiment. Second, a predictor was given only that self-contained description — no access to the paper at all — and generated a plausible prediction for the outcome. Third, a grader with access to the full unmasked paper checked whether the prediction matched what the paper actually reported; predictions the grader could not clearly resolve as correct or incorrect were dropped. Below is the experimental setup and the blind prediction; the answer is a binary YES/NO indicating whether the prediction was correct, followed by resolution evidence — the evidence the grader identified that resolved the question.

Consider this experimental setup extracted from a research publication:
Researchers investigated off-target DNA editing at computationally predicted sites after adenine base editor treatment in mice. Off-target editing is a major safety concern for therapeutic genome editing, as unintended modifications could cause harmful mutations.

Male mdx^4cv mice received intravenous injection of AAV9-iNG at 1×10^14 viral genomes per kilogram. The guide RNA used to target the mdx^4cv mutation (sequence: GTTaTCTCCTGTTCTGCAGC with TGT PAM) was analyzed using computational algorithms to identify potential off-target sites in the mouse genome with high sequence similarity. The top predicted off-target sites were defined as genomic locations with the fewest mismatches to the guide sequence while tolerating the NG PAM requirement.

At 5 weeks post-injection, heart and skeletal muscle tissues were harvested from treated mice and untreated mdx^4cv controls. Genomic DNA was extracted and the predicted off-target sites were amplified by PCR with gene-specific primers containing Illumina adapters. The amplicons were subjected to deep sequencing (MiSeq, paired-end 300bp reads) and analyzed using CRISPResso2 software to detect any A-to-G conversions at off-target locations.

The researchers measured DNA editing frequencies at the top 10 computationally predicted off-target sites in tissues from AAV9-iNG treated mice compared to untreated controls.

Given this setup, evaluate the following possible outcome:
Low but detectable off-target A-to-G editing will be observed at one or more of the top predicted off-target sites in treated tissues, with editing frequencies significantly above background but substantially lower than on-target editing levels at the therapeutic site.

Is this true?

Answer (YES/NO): NO